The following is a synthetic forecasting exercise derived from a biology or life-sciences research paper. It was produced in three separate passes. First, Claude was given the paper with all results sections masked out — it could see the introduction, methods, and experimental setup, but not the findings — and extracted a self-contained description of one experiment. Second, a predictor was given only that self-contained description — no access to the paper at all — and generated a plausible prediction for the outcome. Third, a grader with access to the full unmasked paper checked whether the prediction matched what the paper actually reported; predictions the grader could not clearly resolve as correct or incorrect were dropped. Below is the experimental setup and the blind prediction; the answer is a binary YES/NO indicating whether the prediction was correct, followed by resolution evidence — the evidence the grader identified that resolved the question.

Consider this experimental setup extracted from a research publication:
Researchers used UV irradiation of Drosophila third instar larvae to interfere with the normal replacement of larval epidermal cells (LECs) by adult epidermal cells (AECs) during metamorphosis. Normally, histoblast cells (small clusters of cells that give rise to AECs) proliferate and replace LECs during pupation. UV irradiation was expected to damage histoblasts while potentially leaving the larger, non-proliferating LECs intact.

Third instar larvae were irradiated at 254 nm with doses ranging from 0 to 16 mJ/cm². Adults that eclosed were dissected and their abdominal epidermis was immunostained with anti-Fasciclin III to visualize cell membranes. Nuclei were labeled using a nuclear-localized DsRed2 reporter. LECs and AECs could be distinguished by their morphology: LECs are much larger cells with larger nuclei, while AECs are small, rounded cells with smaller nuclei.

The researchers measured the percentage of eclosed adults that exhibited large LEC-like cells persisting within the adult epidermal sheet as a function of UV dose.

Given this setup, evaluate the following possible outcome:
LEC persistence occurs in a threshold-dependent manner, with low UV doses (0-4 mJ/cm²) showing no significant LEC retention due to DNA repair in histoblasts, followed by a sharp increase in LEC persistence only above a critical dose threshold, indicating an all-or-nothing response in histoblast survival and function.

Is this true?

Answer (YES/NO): NO